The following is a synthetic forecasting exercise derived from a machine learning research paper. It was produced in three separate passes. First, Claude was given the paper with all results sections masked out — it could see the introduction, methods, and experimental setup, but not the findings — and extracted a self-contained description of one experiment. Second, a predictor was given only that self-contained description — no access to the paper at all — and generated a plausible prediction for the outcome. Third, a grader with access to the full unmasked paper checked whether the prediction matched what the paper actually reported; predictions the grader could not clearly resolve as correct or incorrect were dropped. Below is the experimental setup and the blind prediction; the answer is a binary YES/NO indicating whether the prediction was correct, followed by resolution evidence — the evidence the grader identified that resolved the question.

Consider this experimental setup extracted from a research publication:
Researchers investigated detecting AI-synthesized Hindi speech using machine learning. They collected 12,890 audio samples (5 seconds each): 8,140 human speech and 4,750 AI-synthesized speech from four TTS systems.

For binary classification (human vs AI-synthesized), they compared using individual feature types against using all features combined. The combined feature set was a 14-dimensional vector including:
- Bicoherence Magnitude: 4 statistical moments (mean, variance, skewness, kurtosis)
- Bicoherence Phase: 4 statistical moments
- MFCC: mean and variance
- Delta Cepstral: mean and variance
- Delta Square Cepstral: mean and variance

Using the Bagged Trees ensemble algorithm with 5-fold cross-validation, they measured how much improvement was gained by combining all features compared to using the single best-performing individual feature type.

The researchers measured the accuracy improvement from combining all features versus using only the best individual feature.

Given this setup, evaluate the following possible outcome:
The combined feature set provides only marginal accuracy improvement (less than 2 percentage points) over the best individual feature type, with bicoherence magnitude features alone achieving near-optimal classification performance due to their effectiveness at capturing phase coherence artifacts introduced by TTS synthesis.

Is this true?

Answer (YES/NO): NO